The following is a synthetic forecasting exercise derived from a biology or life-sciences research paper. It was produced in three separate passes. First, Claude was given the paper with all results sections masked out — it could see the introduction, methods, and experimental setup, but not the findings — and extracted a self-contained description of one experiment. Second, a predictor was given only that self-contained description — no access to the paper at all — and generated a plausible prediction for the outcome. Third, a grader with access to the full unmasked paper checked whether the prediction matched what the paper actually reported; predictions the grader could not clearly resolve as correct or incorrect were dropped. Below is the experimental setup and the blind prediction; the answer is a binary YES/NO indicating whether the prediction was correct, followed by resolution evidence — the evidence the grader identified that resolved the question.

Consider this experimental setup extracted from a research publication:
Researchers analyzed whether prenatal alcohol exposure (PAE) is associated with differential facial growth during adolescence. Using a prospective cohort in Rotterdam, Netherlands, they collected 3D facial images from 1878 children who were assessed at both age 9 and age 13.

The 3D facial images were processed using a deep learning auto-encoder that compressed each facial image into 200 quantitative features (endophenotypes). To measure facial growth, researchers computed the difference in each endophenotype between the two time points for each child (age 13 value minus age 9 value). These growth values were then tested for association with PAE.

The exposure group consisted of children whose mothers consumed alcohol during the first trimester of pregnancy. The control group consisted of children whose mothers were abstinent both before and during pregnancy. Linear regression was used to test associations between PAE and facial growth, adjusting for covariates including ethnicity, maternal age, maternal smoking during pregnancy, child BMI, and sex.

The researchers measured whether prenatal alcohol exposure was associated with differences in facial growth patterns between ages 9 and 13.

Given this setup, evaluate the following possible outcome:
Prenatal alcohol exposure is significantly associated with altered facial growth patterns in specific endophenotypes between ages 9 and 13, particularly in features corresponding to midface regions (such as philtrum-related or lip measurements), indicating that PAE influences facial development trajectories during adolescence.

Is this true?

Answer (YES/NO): NO